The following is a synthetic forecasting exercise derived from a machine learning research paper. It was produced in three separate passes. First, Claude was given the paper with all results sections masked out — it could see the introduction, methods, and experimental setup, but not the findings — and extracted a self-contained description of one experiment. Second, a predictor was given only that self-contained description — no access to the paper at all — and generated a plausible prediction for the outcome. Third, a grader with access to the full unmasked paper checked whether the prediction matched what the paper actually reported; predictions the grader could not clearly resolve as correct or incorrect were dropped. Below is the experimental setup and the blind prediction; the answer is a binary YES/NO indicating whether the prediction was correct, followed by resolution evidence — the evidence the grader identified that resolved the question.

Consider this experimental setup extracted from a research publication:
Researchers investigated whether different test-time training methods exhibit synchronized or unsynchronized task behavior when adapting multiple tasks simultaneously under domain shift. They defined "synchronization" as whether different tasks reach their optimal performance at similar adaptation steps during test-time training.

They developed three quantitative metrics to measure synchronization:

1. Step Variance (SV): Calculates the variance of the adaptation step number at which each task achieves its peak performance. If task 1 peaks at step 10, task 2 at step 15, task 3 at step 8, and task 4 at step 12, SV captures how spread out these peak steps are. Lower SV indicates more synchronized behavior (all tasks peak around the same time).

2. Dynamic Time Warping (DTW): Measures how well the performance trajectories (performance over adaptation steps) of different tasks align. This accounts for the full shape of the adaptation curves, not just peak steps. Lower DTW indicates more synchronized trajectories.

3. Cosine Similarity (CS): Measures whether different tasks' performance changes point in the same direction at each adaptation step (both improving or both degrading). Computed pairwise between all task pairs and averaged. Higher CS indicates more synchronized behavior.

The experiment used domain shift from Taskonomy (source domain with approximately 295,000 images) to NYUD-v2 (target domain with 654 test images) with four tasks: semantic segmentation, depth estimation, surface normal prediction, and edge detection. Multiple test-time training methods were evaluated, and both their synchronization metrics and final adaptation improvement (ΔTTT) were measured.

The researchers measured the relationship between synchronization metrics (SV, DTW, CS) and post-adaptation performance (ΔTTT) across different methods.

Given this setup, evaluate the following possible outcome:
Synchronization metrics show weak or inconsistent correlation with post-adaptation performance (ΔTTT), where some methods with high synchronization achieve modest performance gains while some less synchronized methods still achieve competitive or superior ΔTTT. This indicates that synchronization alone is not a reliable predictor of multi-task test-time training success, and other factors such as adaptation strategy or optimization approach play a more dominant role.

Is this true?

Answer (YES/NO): NO